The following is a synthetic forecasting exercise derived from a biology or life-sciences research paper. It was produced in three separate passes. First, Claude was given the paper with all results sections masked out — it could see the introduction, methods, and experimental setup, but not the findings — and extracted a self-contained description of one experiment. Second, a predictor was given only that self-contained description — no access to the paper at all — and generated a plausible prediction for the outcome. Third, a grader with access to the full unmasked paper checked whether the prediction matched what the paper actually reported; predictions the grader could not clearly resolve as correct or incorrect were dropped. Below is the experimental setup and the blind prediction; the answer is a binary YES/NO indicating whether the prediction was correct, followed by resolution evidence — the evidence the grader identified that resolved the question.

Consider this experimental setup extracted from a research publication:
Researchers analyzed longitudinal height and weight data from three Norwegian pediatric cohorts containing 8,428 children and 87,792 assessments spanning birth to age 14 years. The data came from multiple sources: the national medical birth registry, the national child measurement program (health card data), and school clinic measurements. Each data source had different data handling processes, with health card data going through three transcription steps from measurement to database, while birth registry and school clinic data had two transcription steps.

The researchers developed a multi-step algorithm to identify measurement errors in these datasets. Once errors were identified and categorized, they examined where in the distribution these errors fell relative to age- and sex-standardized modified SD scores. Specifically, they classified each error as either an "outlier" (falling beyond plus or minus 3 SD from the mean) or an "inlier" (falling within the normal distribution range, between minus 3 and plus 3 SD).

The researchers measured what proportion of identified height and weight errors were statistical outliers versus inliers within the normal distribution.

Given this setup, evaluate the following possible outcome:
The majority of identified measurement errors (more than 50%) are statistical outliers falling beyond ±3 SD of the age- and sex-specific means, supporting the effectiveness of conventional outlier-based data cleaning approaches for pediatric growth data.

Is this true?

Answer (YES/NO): NO